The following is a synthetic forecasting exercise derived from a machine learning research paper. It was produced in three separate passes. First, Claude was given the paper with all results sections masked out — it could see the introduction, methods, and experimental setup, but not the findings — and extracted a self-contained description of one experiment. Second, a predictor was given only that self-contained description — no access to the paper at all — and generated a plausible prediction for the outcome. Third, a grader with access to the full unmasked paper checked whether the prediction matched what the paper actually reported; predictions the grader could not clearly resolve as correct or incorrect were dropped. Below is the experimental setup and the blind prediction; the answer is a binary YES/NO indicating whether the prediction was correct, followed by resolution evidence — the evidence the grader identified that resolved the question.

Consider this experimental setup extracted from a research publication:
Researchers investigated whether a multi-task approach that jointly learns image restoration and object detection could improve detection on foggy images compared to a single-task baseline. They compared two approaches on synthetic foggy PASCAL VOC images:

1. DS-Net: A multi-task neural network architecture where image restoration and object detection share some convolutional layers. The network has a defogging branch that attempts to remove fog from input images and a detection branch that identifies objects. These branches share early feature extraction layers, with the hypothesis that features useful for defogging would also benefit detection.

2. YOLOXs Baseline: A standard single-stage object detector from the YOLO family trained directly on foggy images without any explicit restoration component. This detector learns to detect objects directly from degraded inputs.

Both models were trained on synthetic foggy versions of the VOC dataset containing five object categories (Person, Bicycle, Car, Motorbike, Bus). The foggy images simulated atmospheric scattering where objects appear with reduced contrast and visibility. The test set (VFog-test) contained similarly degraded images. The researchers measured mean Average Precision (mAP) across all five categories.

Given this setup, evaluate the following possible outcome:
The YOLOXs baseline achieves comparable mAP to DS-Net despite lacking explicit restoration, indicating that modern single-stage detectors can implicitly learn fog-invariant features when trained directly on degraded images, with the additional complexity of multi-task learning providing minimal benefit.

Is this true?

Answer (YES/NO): NO